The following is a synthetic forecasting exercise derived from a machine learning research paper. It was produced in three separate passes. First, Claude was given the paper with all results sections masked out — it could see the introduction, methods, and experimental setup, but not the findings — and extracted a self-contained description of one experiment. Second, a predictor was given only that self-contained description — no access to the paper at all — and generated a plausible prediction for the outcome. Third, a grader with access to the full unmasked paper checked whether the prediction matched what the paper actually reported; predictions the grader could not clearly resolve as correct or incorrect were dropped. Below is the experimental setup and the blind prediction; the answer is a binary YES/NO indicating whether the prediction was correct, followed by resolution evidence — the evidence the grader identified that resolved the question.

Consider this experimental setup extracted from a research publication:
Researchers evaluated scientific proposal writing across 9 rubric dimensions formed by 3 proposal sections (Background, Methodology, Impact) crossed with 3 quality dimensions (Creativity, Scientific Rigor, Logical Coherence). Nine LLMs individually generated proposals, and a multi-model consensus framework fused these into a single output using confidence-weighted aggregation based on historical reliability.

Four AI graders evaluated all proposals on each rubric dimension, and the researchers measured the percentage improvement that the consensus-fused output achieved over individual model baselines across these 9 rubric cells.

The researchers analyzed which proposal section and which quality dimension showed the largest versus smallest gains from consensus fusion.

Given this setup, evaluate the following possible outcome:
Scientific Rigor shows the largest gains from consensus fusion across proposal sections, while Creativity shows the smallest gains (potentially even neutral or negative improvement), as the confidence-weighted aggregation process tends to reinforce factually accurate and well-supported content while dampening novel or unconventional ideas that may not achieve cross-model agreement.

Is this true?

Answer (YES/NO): YES